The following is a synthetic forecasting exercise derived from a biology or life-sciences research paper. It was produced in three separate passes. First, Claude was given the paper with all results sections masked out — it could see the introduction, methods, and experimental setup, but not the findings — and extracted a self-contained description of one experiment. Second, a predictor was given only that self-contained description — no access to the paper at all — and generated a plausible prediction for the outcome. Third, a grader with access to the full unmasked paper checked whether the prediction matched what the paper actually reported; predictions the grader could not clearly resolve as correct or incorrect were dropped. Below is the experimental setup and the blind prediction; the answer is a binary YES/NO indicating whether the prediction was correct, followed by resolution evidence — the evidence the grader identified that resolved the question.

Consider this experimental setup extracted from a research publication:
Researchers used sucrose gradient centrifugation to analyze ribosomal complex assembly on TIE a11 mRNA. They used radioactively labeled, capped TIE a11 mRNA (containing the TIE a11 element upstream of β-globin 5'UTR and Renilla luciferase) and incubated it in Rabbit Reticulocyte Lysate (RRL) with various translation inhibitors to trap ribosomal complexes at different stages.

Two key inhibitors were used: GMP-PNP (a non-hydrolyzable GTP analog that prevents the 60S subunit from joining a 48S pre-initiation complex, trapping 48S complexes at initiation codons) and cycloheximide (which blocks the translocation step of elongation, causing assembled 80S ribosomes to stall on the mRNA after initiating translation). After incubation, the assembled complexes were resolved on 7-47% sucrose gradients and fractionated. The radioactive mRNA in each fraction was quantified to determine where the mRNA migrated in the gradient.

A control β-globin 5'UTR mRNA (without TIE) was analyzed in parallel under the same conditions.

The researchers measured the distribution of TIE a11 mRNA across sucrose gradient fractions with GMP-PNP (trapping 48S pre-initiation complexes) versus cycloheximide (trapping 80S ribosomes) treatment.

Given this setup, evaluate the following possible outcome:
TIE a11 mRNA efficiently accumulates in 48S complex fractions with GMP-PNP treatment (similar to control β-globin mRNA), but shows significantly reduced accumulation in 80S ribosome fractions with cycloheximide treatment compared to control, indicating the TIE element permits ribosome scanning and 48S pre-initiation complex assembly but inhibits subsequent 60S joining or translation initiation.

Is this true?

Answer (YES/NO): NO